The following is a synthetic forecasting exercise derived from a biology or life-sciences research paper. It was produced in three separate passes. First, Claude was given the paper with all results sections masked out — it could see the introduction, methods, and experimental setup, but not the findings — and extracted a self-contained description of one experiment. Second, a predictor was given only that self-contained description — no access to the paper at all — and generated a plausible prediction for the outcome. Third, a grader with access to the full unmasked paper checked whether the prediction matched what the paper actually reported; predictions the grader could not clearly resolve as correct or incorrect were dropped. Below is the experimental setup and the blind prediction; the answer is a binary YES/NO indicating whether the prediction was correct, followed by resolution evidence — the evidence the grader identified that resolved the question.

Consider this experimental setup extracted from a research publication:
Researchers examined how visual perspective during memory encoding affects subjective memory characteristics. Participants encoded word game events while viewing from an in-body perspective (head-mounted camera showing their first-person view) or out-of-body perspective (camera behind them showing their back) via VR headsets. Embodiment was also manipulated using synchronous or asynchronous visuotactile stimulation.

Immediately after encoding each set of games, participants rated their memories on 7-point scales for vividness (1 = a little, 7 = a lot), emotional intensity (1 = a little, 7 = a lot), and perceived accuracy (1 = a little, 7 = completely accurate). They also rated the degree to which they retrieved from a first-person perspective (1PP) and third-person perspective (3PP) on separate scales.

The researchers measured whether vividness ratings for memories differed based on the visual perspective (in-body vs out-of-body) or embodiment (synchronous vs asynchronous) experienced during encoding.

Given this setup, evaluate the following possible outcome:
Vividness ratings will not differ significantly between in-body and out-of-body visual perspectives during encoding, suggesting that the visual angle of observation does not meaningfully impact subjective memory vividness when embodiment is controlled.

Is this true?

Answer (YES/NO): YES